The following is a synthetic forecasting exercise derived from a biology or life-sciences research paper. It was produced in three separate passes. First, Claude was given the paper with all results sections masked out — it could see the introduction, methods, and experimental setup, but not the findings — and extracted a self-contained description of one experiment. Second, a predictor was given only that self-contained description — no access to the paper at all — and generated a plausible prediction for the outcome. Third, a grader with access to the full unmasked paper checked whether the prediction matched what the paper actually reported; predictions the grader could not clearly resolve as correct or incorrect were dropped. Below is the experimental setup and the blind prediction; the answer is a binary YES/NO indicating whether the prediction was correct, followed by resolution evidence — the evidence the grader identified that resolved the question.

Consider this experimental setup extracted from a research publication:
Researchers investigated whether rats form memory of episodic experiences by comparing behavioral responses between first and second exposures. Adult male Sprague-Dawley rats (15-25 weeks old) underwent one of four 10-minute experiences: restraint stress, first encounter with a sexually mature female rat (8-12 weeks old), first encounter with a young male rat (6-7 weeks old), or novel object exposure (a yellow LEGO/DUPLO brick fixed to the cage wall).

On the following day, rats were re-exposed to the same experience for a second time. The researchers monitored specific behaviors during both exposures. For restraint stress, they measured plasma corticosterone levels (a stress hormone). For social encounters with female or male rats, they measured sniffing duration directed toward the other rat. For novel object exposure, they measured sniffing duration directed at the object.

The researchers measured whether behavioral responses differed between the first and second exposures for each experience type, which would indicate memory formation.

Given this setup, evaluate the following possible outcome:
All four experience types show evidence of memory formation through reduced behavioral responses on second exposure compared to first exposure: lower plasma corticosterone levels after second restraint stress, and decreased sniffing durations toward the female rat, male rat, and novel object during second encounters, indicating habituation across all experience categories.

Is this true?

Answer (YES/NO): NO